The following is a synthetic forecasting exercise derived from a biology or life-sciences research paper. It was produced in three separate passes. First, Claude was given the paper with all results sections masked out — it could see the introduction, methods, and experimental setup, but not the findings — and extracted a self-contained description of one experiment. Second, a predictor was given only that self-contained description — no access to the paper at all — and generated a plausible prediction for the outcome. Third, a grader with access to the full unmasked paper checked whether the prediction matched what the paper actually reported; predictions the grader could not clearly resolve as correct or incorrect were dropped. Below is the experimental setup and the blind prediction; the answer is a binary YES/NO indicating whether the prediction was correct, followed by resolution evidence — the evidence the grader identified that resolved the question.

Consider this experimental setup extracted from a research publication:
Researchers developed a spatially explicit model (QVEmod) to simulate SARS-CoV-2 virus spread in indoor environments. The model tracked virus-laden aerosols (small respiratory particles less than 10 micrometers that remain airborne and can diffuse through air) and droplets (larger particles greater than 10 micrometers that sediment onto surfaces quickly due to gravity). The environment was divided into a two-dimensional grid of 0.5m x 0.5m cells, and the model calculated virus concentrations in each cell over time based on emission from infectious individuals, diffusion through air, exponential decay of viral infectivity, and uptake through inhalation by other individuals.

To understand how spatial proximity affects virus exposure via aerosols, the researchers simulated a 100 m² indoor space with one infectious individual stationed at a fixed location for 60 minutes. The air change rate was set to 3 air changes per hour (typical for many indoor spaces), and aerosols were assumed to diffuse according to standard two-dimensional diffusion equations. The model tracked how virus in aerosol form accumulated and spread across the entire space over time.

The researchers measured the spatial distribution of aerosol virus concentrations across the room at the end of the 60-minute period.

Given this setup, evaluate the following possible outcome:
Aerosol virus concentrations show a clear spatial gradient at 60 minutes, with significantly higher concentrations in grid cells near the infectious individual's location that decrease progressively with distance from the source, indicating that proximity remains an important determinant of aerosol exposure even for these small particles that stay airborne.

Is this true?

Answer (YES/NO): YES